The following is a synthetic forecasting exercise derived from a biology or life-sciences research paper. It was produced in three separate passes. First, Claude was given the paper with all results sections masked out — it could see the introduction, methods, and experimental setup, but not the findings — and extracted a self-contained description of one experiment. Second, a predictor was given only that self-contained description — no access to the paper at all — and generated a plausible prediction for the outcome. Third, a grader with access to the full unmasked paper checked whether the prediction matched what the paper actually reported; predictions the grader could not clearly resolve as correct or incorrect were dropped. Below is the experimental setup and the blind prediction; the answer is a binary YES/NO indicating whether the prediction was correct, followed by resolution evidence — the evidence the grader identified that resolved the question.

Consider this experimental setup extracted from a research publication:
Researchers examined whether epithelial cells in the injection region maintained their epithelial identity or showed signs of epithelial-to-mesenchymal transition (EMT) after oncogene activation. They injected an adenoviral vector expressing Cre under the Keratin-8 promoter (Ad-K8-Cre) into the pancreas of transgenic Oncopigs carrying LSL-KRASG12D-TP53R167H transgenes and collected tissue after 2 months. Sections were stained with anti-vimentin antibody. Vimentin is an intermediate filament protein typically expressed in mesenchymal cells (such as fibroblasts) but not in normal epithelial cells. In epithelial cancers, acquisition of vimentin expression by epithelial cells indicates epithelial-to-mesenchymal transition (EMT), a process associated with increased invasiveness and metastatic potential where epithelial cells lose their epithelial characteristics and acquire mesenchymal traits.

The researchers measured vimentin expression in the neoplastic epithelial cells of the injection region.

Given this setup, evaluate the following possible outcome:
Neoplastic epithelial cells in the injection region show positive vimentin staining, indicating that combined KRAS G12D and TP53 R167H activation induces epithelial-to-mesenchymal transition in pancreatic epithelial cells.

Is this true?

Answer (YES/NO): NO